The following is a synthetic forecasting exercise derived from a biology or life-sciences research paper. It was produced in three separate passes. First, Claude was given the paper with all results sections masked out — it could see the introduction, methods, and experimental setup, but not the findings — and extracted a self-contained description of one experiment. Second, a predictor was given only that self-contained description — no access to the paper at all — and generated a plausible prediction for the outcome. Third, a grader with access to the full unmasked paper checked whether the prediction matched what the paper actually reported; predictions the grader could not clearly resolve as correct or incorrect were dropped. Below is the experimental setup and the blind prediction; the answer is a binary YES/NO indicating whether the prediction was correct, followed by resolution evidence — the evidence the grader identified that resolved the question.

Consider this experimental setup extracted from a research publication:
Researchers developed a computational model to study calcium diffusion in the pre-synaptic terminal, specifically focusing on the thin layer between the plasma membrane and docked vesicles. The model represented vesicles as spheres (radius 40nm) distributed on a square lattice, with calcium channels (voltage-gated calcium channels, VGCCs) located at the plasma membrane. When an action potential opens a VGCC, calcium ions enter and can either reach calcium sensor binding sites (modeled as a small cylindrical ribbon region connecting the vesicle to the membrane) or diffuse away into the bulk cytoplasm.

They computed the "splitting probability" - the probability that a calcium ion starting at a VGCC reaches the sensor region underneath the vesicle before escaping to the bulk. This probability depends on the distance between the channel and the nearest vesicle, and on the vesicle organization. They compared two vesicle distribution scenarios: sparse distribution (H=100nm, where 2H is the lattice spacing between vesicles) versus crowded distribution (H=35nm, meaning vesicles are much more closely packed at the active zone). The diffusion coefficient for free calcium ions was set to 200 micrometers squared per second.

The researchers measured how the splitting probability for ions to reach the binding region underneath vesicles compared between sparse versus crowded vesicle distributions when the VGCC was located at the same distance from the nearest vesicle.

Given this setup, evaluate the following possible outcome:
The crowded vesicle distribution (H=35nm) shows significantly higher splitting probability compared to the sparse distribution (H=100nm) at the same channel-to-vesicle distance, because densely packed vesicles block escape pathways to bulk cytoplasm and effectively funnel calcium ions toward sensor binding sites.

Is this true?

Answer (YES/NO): YES